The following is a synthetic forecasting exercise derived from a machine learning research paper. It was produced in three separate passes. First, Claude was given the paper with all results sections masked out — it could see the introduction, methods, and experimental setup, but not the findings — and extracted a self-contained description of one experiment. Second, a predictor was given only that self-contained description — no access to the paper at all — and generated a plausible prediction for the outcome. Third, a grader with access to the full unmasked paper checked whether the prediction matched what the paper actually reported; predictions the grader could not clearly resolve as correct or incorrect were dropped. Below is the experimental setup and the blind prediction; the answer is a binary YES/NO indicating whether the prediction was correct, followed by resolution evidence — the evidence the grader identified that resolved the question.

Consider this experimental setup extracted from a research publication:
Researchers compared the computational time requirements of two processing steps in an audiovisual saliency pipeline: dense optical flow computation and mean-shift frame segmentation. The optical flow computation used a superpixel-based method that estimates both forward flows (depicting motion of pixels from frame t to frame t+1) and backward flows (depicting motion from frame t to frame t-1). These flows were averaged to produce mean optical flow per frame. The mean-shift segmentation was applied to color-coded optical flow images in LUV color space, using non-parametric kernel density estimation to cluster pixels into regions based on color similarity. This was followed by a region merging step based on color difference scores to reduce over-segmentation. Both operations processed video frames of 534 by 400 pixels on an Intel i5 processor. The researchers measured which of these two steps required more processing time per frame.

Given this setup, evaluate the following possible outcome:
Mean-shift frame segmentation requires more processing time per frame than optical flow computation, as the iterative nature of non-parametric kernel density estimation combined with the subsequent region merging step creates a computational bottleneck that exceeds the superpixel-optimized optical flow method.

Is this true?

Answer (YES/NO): YES